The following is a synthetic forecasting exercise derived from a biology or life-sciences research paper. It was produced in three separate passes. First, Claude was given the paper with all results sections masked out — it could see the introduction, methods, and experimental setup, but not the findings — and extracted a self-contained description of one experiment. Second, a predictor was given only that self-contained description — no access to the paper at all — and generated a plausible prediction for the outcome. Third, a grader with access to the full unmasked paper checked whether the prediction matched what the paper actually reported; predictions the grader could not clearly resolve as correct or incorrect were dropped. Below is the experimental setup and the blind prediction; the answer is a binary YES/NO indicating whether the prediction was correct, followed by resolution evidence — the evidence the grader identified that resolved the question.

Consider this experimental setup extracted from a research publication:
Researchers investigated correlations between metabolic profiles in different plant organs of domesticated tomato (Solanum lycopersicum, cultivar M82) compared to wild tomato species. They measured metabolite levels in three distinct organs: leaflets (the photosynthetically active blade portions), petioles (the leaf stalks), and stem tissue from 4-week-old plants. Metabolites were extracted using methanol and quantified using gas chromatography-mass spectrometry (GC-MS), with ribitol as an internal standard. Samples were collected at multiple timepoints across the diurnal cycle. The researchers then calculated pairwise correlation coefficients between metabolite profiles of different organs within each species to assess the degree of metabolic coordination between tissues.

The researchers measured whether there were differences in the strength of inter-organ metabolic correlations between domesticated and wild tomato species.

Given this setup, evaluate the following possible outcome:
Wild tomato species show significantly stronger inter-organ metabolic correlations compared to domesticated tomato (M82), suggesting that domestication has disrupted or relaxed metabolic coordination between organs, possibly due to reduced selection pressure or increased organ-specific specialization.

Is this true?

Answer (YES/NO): NO